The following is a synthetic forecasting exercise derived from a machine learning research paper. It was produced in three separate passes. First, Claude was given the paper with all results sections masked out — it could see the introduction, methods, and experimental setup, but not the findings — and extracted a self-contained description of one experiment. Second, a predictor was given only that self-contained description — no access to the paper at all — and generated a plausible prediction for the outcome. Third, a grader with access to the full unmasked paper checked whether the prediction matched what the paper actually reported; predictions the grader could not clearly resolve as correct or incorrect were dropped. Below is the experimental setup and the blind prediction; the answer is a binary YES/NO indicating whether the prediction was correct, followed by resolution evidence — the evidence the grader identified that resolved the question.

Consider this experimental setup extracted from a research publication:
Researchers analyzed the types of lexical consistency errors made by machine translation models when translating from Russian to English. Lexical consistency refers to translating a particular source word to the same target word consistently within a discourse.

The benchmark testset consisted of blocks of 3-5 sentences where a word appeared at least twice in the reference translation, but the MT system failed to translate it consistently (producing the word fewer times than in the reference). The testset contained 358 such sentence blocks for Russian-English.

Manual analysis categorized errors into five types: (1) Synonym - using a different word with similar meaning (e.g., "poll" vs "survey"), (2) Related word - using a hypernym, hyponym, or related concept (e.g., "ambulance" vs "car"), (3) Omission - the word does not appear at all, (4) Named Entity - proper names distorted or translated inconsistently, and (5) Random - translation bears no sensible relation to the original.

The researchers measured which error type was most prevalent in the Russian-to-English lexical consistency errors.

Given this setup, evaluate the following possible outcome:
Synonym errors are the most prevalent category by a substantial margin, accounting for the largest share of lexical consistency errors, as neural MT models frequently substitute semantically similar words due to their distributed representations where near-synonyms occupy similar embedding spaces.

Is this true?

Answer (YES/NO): NO